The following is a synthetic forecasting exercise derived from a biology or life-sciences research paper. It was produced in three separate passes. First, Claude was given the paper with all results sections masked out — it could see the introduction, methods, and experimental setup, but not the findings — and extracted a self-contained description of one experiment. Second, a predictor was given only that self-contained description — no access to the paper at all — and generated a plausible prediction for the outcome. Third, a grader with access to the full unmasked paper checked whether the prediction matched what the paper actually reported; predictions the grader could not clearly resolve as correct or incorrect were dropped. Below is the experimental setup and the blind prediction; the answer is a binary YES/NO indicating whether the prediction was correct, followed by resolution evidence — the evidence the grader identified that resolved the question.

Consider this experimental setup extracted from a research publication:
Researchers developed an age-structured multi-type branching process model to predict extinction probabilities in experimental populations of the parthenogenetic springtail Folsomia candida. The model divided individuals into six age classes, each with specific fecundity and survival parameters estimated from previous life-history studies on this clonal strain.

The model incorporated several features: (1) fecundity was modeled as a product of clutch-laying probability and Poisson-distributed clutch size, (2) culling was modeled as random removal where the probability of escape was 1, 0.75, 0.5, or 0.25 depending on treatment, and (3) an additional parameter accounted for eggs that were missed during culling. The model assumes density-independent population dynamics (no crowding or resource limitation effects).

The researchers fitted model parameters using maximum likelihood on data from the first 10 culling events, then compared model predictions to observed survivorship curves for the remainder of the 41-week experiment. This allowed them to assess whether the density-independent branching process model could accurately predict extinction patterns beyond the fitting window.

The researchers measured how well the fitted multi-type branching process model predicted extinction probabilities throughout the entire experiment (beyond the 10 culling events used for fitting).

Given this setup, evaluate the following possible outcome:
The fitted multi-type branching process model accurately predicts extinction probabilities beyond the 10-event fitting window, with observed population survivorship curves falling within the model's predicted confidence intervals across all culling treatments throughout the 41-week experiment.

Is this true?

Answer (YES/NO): NO